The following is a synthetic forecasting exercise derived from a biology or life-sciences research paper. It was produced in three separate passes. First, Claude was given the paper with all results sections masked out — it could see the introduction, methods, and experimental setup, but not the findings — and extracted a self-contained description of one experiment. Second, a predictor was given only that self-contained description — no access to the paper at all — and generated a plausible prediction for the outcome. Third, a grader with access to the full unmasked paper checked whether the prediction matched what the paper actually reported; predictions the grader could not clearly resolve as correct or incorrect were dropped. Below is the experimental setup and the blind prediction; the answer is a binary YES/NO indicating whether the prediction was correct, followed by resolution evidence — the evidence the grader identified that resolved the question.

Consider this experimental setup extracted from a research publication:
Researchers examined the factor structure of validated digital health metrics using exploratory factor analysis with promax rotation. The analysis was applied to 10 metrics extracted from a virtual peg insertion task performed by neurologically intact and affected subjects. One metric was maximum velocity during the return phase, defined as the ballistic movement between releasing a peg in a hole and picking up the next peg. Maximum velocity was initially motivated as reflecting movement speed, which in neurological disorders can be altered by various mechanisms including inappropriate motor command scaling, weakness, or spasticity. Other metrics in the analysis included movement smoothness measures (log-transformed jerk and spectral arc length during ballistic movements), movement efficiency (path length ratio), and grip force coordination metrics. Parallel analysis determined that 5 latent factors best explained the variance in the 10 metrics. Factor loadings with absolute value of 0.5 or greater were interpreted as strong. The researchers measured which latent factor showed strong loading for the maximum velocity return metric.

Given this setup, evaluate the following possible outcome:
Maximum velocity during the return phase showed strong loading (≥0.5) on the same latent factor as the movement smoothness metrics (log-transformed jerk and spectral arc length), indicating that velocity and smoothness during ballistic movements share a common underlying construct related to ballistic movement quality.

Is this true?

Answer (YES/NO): NO